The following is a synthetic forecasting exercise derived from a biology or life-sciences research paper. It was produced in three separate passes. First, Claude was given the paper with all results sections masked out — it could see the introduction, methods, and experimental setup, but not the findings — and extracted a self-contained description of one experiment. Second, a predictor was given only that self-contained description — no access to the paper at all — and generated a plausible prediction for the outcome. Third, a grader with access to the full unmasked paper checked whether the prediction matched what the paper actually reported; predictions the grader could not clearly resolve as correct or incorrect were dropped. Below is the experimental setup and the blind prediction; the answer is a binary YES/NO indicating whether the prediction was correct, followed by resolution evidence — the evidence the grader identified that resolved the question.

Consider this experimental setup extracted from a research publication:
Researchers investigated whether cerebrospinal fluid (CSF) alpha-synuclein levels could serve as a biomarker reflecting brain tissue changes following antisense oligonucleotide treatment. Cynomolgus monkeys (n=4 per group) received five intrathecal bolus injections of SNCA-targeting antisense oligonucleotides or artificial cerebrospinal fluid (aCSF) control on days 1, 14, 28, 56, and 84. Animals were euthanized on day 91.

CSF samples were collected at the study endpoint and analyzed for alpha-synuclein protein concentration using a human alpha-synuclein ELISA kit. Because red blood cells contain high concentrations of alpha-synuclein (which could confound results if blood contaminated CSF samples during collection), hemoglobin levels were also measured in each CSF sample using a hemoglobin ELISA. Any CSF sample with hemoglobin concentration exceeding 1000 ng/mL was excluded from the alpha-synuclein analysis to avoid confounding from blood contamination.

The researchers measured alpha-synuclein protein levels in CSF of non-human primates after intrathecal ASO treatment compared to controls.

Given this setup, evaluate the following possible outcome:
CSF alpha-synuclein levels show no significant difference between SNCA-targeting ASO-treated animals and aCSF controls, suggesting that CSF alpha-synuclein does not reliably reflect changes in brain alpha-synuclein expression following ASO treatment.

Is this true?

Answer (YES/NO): NO